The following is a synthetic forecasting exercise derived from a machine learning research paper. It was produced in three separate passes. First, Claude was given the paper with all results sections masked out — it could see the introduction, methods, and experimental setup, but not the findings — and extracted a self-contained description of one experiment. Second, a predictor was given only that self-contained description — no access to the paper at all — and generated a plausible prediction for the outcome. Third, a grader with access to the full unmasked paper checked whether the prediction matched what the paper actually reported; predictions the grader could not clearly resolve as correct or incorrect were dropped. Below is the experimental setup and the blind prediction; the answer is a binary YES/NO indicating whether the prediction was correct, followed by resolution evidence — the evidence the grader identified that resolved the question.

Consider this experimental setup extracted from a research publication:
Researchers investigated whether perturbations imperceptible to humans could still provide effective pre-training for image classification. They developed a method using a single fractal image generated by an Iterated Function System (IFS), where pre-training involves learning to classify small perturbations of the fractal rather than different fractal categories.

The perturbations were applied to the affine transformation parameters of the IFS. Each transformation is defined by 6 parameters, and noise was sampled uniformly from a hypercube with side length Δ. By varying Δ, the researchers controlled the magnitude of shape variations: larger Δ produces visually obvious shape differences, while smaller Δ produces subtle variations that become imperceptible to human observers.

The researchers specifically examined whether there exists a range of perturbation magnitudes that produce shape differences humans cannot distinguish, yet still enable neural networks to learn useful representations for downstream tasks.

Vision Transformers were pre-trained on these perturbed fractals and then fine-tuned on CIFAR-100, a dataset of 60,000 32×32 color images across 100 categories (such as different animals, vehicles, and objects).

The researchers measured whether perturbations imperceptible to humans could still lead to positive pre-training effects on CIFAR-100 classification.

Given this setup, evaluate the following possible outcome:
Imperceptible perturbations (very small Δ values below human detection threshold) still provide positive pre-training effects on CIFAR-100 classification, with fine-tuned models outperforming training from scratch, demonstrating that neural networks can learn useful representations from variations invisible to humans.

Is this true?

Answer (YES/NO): YES